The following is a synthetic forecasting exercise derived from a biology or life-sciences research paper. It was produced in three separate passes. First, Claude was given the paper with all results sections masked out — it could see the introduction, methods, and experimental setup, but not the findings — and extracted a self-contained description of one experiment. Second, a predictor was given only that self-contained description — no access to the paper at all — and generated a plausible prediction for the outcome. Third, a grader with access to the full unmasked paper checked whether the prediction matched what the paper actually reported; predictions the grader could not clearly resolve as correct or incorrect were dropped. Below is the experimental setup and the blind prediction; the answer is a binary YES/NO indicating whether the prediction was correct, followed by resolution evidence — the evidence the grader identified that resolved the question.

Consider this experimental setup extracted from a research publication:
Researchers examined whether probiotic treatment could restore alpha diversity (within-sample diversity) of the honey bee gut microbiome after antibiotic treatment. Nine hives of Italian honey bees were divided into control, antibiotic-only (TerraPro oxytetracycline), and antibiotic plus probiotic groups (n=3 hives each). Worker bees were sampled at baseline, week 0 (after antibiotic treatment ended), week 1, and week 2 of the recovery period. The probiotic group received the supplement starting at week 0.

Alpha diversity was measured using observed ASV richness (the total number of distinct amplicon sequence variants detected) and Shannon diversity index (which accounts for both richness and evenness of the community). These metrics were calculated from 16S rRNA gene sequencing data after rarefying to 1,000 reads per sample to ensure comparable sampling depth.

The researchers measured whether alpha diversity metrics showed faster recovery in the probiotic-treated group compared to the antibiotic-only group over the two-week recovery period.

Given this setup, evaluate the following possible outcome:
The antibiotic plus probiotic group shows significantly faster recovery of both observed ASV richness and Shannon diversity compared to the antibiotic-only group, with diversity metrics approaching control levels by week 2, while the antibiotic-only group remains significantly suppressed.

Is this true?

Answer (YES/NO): NO